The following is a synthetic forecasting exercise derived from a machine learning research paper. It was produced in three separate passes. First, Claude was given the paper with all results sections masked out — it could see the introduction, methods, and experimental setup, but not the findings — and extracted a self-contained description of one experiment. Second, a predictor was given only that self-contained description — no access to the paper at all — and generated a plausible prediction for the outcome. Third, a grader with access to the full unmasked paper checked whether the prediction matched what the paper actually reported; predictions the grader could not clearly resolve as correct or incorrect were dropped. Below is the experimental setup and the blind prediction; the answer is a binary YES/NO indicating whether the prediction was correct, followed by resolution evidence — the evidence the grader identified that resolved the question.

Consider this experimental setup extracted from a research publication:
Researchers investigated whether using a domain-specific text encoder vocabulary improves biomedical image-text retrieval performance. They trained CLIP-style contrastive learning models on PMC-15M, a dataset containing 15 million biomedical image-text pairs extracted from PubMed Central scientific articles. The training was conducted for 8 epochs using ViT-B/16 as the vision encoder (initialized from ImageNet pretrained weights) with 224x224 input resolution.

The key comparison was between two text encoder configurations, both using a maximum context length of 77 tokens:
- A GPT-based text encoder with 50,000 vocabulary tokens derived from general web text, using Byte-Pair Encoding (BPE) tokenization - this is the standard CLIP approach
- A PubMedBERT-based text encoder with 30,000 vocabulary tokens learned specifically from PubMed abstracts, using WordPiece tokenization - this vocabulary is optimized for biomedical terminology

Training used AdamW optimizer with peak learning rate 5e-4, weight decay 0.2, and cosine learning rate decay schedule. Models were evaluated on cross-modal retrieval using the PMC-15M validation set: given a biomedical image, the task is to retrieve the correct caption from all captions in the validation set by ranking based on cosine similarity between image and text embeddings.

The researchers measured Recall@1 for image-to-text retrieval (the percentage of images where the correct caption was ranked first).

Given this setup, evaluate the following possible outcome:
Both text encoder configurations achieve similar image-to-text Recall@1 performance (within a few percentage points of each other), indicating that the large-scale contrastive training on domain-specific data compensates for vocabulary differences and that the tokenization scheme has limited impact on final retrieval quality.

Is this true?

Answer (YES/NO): NO